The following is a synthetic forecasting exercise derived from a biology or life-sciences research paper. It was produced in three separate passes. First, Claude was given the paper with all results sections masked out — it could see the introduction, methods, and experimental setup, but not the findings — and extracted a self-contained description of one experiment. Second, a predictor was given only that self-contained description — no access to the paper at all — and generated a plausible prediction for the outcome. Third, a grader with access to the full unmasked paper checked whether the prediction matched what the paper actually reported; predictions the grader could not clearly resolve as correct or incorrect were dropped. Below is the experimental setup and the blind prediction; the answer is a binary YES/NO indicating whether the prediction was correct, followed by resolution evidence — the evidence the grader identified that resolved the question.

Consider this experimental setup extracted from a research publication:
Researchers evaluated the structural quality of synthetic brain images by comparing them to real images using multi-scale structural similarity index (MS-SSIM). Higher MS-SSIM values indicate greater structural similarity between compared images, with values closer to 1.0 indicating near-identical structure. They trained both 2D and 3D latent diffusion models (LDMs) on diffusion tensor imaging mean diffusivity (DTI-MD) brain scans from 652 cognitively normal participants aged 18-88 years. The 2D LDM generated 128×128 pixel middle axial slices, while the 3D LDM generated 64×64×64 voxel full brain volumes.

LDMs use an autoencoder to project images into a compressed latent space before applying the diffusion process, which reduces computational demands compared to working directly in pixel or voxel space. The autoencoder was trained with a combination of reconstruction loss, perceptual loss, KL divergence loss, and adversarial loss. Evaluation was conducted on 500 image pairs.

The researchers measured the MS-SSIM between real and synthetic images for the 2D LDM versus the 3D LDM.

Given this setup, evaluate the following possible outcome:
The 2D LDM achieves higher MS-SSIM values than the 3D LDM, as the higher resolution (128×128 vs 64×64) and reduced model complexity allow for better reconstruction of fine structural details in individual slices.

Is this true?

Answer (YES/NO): YES